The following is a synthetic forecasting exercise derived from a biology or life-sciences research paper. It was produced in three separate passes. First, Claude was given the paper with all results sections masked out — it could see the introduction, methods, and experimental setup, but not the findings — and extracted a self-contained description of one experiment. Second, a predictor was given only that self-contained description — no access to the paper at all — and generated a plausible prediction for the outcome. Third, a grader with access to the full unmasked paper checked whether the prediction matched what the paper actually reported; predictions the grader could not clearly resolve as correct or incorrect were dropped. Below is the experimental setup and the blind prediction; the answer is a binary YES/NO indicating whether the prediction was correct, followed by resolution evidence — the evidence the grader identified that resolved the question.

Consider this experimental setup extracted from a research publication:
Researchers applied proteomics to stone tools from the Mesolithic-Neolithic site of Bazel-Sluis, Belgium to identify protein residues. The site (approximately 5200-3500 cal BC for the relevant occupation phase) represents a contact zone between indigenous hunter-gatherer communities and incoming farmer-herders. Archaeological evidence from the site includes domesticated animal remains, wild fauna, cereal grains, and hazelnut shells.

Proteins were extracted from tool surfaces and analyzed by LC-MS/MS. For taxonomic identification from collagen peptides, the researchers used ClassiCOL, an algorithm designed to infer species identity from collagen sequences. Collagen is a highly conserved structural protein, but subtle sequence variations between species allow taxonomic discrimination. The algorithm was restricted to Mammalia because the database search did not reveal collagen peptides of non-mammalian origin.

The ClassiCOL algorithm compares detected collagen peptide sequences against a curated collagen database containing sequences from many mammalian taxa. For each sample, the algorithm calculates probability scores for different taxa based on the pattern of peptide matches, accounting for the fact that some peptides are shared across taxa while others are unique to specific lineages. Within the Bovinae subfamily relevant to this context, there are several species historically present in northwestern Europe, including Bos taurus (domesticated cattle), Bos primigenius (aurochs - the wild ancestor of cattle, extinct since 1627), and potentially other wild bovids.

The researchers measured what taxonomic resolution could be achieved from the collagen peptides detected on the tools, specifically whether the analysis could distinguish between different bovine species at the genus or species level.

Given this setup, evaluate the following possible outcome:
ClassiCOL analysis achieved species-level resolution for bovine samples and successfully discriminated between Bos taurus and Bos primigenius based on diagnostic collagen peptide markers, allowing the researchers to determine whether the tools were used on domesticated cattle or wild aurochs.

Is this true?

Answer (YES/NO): NO